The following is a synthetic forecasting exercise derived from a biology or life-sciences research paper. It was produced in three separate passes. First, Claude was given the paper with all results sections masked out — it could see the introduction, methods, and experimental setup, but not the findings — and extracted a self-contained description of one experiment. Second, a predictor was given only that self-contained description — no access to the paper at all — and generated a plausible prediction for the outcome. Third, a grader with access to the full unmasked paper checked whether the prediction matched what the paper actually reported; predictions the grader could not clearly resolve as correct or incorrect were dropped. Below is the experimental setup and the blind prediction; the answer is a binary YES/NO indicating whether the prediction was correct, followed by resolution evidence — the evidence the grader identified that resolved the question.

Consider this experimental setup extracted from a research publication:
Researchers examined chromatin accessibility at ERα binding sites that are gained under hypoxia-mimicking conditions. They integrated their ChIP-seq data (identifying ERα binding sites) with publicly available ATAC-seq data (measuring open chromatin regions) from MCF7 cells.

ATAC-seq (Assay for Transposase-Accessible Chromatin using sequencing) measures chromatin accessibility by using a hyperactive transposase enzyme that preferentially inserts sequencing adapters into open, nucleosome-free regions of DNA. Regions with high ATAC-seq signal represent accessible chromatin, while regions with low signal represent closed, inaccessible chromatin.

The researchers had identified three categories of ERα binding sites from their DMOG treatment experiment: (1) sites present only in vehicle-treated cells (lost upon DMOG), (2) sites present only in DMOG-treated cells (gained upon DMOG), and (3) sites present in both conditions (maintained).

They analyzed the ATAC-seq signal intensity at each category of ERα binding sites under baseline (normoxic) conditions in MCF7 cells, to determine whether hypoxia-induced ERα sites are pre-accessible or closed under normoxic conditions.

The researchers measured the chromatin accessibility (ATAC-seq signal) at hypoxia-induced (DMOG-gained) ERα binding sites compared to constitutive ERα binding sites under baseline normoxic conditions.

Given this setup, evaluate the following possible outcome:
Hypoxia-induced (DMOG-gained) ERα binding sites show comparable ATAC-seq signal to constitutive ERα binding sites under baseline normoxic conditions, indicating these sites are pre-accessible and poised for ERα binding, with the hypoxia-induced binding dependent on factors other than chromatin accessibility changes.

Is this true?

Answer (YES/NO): YES